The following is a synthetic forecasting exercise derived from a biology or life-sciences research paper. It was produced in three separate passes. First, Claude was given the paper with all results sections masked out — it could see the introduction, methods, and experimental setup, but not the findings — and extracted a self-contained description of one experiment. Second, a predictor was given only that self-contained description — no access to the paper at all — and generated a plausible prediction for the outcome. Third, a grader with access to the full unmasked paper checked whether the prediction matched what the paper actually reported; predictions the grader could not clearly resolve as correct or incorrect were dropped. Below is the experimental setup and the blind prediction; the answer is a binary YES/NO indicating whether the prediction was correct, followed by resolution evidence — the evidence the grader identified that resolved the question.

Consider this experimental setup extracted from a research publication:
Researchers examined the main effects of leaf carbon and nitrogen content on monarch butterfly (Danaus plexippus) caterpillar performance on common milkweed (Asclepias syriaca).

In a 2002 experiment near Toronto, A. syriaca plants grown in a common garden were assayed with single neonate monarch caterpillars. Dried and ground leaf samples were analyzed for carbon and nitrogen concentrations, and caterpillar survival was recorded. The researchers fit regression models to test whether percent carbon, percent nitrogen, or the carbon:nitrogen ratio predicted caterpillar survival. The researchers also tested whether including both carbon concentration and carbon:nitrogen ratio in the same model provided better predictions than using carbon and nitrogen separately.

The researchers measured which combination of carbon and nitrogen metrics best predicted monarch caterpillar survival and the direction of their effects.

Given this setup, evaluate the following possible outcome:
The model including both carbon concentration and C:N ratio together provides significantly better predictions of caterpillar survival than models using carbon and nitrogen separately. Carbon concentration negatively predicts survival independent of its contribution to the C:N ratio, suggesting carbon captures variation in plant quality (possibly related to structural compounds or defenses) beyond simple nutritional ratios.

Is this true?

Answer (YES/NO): YES